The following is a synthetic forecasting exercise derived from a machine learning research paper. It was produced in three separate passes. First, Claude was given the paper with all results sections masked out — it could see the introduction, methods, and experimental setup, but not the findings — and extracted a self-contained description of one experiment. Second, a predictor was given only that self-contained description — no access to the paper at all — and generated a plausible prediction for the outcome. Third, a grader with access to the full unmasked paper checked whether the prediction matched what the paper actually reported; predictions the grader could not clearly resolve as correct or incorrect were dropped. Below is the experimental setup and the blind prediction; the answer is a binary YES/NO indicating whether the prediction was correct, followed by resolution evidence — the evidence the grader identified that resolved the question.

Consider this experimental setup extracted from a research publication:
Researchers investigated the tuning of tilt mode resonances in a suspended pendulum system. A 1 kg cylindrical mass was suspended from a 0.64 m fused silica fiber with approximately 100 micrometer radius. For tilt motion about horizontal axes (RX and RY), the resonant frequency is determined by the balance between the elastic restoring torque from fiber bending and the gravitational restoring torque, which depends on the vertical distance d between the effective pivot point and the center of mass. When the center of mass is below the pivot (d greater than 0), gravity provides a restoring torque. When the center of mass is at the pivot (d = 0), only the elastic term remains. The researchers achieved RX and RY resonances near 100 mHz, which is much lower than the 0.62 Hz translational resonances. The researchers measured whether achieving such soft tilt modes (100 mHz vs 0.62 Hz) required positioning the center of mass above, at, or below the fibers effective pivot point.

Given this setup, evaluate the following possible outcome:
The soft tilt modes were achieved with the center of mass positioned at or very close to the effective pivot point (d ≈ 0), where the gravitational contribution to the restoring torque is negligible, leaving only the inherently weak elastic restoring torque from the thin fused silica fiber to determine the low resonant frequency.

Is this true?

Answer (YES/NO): NO